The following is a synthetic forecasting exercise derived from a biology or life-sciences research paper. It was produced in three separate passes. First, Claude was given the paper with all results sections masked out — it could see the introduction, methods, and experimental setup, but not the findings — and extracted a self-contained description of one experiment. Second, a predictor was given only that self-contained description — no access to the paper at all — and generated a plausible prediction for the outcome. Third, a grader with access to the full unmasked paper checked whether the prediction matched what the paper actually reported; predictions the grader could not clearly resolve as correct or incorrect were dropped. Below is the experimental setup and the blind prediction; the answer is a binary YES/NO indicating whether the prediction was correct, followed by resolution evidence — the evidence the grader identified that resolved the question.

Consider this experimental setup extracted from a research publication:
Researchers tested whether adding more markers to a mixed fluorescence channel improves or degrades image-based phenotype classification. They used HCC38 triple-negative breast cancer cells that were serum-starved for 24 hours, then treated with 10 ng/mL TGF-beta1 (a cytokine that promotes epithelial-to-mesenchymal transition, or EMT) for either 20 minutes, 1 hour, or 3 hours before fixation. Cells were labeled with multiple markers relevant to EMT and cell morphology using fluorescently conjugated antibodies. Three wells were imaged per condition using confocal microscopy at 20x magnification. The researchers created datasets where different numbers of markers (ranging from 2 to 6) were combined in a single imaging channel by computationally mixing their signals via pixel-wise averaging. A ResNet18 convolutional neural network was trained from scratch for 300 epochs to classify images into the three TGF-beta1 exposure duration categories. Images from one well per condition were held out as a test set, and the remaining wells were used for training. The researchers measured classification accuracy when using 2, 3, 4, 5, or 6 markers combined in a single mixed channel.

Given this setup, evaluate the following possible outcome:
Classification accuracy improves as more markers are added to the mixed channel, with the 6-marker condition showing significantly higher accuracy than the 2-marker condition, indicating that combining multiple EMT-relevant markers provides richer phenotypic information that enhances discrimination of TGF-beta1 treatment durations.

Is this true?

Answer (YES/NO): YES